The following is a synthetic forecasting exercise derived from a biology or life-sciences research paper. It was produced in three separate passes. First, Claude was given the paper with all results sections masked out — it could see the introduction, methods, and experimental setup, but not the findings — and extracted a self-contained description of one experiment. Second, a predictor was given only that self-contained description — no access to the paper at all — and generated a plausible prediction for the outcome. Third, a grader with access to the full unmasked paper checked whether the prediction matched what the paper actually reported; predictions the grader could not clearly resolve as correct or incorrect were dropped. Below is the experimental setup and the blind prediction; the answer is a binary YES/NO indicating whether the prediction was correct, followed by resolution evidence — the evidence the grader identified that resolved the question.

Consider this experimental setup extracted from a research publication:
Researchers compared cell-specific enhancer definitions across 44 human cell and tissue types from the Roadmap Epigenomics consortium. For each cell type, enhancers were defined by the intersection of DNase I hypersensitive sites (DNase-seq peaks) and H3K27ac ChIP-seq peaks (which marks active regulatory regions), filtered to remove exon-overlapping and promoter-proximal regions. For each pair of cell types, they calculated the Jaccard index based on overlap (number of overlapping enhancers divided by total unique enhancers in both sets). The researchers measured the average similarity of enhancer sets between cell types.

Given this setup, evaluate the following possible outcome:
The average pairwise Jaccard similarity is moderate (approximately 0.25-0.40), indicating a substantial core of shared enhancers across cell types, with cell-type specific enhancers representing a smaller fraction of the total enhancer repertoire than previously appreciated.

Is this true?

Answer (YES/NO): NO